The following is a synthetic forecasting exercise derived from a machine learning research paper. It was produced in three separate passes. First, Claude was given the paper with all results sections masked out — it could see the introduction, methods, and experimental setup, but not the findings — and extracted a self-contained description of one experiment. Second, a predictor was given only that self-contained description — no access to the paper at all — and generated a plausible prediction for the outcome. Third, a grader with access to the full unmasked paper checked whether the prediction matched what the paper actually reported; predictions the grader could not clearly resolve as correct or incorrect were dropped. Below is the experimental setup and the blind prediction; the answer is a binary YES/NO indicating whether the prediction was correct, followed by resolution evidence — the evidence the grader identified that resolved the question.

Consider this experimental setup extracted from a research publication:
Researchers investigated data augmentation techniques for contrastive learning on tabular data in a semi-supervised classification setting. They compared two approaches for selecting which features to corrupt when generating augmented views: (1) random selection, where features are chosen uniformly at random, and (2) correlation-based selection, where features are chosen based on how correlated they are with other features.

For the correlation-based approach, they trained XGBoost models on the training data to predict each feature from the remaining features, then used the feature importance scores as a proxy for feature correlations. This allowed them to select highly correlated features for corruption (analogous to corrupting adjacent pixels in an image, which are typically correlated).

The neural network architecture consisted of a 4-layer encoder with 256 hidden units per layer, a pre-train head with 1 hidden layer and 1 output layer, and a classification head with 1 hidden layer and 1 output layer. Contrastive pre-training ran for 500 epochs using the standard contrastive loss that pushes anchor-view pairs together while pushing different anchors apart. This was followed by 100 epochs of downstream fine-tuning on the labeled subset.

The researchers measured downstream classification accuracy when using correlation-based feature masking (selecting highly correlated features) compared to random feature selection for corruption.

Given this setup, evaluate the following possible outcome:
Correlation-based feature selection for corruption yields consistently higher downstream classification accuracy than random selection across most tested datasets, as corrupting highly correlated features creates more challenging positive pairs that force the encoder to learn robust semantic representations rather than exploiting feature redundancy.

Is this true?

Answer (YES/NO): NO